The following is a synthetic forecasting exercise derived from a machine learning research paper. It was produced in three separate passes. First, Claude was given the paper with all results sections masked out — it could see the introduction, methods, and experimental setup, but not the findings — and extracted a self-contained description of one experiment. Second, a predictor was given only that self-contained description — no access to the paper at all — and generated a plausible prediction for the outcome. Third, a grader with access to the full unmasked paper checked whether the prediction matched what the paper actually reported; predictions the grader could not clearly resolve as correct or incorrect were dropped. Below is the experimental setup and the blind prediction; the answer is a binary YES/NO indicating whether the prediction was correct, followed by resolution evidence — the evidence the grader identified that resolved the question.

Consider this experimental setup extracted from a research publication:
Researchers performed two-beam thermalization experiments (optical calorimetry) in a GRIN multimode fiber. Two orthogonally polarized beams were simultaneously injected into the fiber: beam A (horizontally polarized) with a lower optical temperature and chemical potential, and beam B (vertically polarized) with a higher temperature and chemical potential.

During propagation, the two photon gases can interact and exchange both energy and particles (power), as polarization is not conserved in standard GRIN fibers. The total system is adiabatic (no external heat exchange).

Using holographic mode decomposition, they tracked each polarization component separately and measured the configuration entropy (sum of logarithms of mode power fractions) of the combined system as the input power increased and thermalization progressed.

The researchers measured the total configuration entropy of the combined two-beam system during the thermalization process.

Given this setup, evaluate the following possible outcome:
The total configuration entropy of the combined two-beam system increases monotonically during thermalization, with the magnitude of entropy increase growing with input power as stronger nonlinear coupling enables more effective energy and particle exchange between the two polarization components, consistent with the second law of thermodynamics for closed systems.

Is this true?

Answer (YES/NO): NO